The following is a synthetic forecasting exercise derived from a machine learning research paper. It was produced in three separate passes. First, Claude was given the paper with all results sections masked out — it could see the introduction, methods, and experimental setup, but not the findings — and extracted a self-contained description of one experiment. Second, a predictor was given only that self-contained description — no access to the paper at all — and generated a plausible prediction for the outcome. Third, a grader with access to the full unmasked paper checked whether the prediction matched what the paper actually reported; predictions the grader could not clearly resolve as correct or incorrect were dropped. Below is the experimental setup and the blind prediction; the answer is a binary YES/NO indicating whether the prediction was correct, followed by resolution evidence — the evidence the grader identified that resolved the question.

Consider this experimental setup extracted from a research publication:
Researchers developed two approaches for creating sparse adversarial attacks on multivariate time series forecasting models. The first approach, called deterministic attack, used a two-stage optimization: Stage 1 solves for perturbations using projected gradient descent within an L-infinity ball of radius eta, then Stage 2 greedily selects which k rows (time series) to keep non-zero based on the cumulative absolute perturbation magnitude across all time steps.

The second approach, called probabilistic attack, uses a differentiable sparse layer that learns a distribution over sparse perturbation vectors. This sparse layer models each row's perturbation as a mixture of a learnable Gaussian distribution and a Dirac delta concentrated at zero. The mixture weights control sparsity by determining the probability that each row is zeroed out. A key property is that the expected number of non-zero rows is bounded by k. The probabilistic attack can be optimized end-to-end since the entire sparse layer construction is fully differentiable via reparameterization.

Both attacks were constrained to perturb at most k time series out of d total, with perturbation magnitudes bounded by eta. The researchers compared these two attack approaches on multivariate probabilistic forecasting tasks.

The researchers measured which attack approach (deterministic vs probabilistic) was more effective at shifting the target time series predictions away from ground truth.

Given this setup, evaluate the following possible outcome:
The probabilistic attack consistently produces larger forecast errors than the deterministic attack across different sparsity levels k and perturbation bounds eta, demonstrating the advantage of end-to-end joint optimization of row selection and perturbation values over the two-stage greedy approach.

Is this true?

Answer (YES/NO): NO